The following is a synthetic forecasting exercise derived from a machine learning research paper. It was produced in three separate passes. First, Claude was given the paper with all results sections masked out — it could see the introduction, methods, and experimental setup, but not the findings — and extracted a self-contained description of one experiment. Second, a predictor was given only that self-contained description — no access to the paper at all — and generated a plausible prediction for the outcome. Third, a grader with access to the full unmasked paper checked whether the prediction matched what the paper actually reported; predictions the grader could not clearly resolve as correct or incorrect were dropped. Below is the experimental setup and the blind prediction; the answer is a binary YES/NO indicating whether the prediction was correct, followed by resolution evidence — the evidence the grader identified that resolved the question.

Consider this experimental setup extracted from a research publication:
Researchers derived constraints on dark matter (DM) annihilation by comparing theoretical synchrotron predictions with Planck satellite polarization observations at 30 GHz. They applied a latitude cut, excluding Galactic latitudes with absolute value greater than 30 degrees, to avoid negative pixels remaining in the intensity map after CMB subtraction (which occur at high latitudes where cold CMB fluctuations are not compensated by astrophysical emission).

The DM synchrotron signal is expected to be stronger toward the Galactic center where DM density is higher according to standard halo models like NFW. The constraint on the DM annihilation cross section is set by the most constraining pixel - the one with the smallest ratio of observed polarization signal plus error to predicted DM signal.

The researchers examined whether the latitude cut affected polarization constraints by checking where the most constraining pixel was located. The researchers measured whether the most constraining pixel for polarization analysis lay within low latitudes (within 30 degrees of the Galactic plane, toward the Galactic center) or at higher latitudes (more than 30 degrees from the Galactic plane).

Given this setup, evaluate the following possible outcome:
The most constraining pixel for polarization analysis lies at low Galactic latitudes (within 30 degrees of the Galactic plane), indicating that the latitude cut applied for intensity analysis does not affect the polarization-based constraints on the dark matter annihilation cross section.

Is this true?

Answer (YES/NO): YES